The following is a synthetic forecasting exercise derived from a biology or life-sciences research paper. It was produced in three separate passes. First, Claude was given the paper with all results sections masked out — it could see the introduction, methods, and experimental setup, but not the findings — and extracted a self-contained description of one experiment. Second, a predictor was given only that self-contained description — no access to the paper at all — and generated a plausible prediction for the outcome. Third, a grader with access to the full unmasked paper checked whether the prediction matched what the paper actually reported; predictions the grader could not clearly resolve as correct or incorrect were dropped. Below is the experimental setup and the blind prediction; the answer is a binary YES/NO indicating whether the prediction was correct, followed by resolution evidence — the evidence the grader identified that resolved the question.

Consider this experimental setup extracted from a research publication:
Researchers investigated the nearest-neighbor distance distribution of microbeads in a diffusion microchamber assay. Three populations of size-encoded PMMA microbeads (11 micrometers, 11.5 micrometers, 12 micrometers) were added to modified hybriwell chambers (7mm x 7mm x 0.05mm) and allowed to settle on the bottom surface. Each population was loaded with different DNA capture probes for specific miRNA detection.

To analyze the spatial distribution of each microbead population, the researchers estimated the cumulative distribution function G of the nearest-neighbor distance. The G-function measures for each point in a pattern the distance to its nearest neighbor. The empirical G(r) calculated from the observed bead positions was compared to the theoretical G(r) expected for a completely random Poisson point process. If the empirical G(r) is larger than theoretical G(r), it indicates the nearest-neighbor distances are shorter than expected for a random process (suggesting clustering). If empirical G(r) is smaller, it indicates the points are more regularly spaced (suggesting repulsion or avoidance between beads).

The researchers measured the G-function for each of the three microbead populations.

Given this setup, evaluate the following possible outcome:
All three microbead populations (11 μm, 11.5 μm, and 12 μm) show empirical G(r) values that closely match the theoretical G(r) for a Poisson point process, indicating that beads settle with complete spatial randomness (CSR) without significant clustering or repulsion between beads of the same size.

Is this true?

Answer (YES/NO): YES